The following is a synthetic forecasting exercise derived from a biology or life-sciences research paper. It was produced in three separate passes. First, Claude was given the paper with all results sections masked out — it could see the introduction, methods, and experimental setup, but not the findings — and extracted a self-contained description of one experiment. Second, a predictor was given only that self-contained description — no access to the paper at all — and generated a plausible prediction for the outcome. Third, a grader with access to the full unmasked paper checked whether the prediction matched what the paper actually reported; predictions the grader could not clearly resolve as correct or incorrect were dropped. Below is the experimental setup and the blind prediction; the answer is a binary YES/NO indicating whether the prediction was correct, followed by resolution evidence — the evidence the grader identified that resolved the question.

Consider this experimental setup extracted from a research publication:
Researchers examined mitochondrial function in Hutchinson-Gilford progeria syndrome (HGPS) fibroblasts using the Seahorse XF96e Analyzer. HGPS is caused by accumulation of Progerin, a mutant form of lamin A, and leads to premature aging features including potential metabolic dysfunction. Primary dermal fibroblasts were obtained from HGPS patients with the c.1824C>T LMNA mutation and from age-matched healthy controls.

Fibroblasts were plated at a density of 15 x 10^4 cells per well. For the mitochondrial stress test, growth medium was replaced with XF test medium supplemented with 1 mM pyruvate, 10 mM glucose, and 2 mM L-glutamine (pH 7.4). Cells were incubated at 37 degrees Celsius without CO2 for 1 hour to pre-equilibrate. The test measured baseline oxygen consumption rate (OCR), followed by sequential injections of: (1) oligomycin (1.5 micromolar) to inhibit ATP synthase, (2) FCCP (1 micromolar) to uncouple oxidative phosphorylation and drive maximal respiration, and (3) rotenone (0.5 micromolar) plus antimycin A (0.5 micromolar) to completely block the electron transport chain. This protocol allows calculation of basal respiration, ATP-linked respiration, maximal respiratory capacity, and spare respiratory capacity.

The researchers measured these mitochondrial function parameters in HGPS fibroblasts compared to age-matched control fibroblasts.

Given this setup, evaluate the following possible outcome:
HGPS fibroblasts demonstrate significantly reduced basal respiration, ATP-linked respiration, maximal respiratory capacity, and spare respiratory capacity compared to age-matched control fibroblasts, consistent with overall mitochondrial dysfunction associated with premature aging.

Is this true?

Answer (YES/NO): YES